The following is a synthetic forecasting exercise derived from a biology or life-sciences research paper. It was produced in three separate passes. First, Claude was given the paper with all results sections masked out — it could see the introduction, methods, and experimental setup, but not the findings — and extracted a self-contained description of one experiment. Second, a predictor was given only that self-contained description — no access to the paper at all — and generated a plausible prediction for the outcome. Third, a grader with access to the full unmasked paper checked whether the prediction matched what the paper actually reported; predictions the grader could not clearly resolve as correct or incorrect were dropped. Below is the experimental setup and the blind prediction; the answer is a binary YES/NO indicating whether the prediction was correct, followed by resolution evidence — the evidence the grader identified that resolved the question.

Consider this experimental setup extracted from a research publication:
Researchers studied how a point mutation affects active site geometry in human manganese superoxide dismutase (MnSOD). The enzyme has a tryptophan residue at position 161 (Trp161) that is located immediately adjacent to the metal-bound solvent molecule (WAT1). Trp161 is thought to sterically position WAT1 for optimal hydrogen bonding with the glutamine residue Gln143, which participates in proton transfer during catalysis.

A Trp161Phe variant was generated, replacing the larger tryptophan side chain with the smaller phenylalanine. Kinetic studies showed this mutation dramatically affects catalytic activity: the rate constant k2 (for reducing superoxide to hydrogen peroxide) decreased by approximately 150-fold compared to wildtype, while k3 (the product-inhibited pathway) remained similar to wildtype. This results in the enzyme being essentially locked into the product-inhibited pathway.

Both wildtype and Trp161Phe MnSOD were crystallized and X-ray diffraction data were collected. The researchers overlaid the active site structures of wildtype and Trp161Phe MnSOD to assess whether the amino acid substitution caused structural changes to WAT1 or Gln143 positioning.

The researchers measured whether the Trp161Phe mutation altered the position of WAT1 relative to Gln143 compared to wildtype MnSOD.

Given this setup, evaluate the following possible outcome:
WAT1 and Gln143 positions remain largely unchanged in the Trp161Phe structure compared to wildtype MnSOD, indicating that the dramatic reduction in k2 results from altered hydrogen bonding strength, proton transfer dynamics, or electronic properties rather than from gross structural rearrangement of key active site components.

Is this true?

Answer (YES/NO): NO